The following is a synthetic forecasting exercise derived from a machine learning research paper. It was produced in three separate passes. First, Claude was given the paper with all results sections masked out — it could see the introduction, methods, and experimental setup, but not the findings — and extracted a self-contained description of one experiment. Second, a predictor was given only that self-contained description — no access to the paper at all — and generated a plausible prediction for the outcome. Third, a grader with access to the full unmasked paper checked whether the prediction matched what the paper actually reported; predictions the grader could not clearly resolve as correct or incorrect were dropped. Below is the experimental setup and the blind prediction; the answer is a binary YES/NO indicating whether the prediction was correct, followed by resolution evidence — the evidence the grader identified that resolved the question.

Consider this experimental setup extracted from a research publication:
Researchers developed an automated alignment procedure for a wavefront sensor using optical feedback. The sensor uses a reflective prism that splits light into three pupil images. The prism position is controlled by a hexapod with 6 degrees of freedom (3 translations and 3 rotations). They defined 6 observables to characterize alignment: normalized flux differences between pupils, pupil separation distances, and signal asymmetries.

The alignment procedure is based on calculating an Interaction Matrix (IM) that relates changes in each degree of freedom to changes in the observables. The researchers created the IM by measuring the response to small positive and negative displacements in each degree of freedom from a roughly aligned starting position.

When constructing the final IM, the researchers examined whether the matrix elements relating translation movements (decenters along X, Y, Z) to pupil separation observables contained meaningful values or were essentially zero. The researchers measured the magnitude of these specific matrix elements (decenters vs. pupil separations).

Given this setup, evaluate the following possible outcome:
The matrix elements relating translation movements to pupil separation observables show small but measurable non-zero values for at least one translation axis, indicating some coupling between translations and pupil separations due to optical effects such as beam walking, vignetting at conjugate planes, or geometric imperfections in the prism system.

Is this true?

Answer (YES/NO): NO